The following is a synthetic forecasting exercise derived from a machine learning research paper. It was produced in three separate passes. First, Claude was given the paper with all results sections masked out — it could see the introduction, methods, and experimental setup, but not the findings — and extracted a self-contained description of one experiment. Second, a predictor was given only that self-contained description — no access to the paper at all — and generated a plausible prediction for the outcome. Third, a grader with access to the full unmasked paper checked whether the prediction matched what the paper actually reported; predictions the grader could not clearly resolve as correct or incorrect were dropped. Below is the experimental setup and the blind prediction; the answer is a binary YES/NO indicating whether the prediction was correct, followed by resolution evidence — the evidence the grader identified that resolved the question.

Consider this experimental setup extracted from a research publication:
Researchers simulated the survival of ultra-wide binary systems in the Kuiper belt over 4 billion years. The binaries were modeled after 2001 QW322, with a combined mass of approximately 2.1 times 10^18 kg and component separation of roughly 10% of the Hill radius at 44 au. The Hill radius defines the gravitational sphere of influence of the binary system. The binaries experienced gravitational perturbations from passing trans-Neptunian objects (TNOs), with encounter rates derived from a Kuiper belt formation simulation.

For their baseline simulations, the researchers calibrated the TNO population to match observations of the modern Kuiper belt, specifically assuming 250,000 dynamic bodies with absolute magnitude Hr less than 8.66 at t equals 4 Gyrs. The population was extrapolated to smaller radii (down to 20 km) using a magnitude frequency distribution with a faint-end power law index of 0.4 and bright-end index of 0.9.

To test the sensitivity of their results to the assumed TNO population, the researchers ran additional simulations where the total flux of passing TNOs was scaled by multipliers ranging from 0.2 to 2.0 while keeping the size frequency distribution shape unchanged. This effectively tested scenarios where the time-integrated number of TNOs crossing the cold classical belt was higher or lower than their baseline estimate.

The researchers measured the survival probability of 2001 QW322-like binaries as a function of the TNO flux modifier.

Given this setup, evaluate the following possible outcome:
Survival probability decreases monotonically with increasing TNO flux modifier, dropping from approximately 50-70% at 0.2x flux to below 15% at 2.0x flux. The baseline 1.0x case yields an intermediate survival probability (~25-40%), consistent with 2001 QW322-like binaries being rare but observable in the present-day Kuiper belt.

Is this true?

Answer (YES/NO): NO